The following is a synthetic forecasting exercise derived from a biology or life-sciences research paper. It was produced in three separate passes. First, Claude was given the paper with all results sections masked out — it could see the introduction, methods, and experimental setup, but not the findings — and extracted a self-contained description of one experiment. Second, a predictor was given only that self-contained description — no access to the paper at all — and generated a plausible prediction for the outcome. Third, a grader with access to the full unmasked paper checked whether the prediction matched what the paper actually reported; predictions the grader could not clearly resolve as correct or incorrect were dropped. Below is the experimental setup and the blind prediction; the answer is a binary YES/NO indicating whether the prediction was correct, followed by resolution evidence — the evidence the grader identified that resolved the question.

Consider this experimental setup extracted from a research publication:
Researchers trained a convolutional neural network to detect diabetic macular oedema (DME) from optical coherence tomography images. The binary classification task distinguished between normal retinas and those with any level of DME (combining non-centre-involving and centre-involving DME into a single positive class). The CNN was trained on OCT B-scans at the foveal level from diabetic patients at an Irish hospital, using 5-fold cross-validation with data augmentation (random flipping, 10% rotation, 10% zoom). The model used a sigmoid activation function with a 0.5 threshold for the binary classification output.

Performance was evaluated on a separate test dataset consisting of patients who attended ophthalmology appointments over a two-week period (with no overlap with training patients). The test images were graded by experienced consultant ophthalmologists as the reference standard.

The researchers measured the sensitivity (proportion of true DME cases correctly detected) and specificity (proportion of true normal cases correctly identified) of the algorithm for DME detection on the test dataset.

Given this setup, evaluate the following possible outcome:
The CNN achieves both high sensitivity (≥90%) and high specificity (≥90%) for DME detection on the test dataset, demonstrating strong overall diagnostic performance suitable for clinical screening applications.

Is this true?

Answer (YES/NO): NO